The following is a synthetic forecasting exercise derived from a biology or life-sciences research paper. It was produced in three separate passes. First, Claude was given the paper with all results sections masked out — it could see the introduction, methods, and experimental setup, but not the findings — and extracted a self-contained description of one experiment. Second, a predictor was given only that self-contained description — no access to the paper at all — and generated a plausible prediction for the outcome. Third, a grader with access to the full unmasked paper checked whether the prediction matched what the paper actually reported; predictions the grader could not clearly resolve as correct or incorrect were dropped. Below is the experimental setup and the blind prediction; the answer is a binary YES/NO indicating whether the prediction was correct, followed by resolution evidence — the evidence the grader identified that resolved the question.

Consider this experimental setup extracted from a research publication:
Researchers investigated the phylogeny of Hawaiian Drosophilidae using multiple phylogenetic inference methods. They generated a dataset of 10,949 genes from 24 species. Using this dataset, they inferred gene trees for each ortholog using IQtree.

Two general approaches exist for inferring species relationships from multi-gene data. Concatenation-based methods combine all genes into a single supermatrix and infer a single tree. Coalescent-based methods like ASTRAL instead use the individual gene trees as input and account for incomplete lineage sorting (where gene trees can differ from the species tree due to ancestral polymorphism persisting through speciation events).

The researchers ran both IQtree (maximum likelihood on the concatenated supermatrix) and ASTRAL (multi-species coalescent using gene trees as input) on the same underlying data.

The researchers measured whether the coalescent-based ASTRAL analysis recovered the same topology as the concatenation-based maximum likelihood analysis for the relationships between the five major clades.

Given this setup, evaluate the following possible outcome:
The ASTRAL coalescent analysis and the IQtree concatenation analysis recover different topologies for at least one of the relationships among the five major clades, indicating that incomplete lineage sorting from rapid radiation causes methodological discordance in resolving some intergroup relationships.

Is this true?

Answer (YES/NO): YES